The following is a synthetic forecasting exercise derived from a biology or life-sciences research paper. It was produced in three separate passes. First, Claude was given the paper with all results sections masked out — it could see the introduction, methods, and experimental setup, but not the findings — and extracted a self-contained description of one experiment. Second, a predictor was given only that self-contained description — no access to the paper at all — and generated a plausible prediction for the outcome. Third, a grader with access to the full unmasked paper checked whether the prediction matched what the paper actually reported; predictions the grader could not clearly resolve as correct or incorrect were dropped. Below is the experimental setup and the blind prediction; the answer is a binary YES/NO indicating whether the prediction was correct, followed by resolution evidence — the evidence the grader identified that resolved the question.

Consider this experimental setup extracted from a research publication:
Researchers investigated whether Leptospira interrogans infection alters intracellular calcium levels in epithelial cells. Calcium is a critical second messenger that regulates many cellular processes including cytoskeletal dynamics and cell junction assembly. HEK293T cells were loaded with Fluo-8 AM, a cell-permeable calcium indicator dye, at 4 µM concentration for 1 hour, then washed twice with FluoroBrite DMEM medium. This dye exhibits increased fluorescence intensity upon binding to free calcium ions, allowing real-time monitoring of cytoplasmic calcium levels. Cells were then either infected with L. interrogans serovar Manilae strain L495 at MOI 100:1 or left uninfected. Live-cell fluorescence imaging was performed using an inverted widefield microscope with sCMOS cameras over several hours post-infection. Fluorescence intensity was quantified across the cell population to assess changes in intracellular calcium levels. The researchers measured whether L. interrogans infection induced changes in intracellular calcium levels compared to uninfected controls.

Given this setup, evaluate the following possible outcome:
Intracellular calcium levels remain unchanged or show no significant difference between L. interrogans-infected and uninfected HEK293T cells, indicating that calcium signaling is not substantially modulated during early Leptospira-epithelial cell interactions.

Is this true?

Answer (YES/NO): NO